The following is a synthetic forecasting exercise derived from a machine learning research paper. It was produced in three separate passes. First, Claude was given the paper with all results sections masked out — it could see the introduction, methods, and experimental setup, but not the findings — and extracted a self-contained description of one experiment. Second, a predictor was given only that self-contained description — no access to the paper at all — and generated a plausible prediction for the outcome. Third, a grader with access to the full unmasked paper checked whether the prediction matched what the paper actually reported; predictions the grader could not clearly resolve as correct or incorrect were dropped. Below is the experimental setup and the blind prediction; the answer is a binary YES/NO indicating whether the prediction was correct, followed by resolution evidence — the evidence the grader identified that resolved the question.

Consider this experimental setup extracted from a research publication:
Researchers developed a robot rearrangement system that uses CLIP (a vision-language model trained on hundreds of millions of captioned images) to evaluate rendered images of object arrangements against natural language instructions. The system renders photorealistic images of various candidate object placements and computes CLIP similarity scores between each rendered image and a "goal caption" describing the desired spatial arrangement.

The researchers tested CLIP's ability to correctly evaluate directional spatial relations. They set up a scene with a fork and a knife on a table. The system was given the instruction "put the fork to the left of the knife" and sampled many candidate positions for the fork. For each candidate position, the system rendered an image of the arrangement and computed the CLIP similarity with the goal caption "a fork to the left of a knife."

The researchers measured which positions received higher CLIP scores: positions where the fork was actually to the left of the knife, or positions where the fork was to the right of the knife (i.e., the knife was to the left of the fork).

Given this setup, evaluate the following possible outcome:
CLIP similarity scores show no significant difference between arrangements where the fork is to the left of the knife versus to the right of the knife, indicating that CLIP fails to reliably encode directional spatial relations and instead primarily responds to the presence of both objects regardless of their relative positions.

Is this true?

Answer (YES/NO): YES